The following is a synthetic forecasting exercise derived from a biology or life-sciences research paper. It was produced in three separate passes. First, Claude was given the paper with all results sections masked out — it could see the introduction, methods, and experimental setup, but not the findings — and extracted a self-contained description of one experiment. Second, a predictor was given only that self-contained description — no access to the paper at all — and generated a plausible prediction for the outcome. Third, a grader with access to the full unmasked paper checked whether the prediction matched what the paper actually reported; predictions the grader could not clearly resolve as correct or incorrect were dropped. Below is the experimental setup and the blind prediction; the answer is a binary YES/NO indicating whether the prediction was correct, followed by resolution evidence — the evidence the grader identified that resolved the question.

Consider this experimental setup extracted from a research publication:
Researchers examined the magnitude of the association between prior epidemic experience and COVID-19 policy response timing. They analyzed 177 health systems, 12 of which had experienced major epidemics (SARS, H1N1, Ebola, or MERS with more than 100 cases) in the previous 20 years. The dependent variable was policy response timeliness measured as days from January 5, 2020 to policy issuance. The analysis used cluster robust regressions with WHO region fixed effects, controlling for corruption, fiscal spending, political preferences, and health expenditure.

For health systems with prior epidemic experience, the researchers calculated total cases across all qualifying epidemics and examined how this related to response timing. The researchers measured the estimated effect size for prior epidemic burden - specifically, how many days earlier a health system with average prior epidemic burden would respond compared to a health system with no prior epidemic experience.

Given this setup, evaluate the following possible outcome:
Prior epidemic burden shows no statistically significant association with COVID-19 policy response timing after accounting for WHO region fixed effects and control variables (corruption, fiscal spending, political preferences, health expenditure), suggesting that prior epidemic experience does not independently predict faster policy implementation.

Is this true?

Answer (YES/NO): NO